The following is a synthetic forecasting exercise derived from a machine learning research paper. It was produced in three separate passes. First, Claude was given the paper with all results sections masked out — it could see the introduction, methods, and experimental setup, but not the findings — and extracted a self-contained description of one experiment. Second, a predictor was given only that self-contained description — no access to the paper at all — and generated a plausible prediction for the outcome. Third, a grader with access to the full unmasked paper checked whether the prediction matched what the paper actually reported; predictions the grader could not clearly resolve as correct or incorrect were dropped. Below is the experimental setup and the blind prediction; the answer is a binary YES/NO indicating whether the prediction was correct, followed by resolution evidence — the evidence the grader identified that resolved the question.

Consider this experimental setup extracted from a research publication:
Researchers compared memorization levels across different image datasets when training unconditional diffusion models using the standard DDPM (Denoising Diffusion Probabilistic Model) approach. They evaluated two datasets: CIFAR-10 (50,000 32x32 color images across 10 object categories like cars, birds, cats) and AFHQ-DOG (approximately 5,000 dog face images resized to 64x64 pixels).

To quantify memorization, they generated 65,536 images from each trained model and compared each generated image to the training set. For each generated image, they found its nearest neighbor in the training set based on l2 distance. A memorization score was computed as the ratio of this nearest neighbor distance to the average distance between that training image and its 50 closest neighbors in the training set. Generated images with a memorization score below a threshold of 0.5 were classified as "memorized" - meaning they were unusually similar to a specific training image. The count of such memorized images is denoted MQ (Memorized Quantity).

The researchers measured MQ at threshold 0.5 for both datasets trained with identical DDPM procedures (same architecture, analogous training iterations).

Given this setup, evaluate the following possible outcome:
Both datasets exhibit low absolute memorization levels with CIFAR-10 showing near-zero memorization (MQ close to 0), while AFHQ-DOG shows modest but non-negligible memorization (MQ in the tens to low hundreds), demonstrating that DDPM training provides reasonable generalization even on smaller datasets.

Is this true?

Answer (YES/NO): NO